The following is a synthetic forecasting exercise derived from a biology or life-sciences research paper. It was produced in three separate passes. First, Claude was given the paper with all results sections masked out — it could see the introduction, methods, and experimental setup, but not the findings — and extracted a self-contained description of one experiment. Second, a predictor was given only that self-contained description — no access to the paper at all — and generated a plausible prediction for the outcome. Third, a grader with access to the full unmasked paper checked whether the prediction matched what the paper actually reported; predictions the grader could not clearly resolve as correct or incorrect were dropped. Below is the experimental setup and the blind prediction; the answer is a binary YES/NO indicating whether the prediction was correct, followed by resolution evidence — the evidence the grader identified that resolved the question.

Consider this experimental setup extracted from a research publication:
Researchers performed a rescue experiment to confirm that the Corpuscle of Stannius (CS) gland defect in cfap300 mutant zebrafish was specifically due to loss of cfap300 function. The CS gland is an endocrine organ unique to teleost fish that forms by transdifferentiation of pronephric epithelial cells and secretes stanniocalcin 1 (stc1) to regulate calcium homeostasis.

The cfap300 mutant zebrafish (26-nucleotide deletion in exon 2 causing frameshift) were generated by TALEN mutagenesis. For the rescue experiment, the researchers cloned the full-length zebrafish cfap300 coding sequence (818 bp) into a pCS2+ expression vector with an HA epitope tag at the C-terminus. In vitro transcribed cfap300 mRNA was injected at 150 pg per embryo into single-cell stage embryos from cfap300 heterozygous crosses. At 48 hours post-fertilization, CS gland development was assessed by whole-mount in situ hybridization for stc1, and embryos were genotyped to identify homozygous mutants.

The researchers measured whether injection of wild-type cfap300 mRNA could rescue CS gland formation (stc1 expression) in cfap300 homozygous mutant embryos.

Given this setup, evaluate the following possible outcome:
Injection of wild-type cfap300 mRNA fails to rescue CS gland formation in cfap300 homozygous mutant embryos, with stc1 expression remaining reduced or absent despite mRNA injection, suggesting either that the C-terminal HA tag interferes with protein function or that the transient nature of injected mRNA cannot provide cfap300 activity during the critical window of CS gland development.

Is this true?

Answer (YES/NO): NO